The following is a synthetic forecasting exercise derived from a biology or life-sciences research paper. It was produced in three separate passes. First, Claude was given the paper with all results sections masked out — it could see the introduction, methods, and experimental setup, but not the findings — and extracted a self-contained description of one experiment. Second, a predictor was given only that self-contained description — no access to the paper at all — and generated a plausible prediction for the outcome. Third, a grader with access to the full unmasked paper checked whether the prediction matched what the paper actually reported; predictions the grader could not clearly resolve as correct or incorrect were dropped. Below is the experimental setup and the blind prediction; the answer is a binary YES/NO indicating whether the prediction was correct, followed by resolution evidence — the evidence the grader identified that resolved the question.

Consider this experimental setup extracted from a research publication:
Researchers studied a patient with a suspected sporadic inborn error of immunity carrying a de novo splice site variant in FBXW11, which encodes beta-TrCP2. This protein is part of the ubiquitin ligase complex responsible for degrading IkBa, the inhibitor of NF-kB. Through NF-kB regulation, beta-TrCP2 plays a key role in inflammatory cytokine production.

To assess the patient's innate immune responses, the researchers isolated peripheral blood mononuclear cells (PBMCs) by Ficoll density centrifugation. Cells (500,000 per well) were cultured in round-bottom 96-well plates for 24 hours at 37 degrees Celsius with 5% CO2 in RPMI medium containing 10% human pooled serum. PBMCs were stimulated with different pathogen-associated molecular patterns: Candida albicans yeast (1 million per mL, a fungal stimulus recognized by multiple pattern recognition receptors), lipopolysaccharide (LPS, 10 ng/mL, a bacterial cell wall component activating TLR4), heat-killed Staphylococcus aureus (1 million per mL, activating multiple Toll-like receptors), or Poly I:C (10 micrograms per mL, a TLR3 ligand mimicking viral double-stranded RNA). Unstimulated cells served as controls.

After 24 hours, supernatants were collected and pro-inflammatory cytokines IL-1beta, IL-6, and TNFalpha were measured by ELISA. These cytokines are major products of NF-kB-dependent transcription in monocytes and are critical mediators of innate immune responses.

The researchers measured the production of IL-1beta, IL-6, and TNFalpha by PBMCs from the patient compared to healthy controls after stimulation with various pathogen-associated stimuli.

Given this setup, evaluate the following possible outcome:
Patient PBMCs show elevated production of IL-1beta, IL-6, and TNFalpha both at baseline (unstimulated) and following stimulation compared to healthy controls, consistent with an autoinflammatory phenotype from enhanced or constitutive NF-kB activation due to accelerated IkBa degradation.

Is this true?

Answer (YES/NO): NO